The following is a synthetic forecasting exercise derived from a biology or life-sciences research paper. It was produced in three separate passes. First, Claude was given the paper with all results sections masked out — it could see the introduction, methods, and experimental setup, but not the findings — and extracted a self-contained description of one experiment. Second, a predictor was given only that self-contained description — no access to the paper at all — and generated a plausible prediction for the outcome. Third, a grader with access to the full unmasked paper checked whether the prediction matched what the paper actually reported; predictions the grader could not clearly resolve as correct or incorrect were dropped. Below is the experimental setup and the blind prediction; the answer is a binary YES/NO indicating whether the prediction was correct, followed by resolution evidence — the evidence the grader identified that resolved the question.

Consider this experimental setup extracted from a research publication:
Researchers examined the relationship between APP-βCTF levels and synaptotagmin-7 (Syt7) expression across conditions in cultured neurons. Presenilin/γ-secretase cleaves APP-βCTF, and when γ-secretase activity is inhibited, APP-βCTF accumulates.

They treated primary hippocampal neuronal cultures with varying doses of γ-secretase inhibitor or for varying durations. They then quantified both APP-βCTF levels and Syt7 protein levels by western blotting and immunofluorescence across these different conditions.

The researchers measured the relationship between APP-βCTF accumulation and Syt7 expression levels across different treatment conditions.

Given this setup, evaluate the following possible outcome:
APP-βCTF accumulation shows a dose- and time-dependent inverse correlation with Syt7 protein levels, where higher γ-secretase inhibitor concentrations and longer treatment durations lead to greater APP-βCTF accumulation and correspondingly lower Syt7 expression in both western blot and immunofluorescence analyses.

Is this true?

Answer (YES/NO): NO